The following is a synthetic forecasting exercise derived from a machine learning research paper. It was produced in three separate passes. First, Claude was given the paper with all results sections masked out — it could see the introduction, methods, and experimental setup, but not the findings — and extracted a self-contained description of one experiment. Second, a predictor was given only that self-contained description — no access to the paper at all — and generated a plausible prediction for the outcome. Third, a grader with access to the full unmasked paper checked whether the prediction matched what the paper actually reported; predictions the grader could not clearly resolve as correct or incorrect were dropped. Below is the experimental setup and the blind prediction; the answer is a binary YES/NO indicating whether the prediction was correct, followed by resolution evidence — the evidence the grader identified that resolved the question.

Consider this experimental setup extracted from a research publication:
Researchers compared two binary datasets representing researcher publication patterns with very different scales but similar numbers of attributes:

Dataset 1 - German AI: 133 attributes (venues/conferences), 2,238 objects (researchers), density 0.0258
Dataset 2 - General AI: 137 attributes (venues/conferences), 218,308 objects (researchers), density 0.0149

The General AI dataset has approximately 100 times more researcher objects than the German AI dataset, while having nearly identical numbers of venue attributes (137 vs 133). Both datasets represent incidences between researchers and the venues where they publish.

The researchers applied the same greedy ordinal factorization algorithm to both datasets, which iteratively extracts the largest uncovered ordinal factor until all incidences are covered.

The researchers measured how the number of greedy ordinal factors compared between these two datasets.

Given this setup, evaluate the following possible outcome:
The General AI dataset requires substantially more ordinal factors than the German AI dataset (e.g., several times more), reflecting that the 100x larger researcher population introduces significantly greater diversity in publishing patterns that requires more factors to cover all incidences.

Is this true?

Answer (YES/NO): NO